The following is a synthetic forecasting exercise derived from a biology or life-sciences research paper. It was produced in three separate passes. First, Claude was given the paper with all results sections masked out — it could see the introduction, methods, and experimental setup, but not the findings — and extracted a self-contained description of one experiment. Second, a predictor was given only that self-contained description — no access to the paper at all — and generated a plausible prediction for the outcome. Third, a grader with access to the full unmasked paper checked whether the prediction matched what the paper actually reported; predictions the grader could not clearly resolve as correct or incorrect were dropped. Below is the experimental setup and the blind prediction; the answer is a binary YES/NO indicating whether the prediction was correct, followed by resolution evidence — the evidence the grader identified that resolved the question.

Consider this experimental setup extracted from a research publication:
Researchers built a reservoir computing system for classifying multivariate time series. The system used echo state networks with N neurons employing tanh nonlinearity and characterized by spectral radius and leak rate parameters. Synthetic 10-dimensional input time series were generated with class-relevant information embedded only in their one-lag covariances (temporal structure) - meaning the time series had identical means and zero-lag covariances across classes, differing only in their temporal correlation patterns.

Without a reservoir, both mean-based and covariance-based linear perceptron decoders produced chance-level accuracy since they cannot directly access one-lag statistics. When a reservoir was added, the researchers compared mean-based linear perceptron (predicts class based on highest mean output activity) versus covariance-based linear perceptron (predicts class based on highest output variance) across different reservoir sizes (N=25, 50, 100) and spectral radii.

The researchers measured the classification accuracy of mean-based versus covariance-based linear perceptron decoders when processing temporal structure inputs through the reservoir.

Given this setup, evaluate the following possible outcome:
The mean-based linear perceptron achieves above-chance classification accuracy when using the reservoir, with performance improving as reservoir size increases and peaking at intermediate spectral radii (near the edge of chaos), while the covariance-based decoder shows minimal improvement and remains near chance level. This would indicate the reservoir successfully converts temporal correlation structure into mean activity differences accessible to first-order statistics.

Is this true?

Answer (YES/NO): NO